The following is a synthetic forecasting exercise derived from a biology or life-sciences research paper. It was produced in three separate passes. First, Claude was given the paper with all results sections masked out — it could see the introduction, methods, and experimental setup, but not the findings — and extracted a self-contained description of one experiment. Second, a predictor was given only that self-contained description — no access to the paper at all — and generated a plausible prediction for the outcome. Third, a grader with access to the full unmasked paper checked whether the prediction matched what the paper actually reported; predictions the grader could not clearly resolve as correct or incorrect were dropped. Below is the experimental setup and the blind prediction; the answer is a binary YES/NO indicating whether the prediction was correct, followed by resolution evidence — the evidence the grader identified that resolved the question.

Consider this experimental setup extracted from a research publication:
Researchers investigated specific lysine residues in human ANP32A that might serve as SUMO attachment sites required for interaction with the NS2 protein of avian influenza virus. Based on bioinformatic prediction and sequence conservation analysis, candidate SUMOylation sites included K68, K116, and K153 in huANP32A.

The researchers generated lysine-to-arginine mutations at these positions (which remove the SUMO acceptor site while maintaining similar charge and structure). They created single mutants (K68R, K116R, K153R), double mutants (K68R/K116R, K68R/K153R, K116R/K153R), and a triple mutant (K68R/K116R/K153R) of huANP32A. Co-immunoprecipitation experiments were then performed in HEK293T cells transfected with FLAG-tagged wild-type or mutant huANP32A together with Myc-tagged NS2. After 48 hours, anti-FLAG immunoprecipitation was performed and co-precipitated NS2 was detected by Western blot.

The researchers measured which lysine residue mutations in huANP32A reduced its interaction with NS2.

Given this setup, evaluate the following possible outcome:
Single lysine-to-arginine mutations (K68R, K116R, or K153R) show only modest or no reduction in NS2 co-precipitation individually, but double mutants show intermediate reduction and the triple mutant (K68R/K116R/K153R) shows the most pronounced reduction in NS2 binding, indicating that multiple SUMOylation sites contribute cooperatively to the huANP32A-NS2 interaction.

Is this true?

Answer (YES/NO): NO